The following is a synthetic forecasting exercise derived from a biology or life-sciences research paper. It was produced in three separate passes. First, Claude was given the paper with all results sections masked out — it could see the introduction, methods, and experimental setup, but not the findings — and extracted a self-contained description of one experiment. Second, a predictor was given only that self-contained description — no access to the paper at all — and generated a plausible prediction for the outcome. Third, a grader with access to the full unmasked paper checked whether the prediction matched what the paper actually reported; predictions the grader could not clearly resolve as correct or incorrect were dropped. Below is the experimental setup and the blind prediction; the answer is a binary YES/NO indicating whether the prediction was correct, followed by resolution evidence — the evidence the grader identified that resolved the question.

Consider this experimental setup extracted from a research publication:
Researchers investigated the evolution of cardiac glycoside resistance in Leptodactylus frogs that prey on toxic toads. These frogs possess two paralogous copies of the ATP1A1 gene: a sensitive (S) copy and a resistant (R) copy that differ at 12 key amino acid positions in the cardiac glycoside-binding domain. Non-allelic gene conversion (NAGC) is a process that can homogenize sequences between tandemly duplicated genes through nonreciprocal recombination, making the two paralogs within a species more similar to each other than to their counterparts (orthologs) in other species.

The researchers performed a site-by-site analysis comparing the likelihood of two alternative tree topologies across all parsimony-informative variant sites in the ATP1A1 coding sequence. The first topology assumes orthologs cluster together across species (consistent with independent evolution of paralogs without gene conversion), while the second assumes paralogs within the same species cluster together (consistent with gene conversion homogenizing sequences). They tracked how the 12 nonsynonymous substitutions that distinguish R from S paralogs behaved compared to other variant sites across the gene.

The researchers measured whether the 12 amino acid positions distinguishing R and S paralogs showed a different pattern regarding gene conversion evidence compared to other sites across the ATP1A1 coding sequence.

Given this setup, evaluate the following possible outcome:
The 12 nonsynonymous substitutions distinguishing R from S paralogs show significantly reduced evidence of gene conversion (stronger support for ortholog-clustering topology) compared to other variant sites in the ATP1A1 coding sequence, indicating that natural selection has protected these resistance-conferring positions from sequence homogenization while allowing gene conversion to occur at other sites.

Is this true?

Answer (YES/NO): YES